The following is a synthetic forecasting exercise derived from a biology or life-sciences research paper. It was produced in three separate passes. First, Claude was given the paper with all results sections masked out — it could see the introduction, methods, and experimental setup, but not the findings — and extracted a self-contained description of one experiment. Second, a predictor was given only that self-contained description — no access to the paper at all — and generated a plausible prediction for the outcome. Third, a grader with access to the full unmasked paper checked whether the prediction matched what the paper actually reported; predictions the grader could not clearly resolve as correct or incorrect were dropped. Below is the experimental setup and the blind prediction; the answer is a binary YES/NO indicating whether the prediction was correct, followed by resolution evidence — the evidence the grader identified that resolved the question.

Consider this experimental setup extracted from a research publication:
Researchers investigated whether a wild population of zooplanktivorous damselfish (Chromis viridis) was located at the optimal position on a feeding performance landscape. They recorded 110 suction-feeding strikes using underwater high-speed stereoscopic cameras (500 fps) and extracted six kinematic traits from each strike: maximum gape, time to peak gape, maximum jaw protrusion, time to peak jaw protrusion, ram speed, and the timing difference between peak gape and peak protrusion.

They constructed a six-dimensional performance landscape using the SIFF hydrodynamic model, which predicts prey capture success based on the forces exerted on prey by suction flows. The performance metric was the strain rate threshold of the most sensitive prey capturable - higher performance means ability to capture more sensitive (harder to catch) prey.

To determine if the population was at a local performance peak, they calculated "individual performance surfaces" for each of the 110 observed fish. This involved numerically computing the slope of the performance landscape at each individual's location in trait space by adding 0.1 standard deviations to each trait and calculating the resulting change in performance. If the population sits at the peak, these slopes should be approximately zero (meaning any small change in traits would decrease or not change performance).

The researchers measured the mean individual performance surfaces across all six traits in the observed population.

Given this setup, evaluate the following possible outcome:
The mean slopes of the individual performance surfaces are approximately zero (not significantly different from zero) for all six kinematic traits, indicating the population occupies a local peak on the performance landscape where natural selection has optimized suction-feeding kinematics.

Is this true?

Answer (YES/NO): NO